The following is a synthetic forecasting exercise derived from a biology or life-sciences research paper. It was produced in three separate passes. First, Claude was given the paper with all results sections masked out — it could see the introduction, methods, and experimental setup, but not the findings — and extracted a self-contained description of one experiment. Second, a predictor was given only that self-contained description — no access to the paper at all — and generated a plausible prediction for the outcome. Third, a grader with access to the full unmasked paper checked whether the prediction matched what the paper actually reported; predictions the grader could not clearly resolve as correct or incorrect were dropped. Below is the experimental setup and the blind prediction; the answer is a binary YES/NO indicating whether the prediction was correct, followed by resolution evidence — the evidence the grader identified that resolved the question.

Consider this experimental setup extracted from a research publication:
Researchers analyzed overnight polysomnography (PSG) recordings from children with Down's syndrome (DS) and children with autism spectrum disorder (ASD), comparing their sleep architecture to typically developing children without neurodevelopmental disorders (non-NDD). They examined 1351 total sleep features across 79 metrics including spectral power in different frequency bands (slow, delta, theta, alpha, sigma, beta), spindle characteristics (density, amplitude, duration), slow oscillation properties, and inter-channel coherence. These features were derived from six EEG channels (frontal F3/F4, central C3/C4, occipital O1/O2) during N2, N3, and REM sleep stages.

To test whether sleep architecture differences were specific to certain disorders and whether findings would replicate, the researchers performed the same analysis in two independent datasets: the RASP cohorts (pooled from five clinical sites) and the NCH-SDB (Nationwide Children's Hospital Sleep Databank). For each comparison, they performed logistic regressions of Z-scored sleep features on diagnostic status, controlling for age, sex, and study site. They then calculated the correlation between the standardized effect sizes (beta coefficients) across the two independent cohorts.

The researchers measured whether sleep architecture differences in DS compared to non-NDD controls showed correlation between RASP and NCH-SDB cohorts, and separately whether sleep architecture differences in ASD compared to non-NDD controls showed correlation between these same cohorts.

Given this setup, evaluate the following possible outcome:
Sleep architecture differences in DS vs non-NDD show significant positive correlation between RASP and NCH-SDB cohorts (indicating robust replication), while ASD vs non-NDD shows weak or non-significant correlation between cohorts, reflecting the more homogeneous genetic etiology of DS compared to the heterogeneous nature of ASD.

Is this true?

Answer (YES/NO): YES